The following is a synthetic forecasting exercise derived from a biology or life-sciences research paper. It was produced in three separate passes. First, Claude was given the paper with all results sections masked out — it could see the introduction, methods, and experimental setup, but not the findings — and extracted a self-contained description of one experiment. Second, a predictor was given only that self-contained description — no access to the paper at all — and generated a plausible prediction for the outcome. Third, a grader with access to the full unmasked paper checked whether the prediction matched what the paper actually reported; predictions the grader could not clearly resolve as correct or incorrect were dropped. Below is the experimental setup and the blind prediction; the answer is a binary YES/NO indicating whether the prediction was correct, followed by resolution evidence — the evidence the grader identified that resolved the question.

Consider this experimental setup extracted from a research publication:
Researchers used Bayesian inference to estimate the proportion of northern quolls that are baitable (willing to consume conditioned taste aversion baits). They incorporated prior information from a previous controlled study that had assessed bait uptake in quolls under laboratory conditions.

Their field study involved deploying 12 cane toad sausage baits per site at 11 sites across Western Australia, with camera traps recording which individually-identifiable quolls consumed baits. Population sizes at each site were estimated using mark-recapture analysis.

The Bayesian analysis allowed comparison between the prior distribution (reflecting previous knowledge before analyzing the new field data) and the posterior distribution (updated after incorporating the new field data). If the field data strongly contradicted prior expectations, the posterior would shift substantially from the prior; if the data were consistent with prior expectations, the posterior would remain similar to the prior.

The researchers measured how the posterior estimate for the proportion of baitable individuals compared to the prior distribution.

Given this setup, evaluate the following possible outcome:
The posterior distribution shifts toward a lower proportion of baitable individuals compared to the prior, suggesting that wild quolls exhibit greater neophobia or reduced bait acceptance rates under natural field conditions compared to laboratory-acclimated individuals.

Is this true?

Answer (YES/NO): NO